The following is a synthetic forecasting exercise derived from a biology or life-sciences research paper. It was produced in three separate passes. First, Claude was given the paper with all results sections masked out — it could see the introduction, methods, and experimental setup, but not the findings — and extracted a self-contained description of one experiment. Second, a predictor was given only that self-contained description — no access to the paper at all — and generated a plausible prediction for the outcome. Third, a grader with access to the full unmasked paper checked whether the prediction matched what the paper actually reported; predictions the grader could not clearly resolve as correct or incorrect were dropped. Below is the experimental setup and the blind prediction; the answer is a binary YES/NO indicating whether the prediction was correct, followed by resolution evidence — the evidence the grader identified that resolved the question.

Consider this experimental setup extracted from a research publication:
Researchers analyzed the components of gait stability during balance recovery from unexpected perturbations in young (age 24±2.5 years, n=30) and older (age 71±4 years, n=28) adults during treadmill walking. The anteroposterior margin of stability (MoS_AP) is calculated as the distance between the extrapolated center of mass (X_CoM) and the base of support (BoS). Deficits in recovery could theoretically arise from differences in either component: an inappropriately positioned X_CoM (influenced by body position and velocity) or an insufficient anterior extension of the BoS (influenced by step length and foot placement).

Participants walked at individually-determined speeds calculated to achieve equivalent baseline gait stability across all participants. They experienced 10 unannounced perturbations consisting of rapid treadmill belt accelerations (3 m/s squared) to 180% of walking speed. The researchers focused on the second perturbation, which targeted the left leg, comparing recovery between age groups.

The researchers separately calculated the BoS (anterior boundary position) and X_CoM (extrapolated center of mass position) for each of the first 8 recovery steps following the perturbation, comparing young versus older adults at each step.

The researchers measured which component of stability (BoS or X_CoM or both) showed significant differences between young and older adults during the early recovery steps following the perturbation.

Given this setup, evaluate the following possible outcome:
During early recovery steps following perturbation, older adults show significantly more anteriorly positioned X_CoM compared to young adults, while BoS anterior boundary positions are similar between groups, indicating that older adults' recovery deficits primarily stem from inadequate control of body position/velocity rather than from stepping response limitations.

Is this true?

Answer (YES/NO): NO